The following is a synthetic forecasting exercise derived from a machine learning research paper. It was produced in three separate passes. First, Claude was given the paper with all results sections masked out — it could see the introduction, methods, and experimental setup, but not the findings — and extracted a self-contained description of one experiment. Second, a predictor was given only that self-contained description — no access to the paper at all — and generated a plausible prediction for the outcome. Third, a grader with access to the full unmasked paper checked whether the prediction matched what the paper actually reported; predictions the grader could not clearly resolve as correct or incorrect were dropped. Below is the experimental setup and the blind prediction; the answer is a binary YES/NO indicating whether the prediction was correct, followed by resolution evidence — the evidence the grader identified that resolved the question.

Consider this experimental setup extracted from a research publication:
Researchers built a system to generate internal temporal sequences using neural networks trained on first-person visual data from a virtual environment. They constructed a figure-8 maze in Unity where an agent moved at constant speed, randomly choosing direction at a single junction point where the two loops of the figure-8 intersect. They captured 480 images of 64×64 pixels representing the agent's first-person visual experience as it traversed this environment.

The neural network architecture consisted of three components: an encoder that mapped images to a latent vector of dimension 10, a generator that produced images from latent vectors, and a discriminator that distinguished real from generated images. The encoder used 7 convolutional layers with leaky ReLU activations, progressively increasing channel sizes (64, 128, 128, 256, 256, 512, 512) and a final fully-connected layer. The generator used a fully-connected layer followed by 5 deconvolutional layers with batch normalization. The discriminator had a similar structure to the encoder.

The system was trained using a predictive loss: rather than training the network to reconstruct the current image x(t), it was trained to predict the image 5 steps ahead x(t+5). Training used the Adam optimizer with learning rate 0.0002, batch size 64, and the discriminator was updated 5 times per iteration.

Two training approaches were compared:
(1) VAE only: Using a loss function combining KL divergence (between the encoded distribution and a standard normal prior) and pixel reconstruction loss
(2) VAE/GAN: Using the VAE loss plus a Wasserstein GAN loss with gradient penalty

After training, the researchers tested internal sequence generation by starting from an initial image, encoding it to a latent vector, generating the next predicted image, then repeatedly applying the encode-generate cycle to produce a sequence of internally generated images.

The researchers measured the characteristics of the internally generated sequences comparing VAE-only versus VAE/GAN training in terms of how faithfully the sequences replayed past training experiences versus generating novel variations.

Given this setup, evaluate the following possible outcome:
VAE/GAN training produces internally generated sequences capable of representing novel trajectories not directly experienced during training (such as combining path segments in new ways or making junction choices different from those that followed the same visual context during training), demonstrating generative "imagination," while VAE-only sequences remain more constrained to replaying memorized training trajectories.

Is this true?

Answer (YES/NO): YES